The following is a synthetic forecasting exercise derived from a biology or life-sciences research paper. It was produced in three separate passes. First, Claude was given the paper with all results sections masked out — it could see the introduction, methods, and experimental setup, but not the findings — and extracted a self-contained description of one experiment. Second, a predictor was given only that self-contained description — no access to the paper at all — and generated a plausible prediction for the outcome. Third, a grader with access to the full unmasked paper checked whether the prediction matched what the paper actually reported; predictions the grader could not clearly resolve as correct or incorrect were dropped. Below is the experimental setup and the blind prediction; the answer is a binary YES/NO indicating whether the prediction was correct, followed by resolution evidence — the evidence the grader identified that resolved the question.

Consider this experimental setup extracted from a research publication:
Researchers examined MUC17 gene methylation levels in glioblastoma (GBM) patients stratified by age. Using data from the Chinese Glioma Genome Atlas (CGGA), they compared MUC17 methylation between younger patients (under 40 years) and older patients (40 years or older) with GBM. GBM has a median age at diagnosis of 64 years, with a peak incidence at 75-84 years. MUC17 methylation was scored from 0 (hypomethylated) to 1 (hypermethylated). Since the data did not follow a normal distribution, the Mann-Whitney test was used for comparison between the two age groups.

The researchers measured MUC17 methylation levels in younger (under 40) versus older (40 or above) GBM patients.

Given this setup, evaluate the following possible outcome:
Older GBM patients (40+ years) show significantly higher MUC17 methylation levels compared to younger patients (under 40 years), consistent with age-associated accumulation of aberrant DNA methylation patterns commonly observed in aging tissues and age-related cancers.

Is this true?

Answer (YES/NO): NO